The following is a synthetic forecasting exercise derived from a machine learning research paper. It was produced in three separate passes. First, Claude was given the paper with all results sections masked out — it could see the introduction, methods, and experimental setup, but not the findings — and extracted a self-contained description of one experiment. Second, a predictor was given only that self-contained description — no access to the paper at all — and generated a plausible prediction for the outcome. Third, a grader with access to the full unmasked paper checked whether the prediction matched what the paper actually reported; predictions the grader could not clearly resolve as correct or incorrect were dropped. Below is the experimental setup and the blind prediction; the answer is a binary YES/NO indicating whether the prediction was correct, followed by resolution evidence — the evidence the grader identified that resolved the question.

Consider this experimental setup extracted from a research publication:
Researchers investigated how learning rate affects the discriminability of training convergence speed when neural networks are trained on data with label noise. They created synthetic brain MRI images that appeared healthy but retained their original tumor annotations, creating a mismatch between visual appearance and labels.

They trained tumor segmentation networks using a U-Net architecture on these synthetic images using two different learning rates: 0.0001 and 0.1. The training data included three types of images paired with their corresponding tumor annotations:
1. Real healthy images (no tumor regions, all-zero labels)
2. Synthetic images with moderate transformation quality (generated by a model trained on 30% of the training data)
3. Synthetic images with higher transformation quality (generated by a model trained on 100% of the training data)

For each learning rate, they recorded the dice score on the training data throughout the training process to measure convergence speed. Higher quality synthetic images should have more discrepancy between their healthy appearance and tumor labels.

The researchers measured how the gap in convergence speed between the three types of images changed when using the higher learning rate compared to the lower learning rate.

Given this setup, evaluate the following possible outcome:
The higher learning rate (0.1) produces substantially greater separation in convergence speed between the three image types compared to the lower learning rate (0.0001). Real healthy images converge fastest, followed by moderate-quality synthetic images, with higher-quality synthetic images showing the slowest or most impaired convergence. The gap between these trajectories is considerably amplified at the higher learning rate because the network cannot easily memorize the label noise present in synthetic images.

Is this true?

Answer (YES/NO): YES